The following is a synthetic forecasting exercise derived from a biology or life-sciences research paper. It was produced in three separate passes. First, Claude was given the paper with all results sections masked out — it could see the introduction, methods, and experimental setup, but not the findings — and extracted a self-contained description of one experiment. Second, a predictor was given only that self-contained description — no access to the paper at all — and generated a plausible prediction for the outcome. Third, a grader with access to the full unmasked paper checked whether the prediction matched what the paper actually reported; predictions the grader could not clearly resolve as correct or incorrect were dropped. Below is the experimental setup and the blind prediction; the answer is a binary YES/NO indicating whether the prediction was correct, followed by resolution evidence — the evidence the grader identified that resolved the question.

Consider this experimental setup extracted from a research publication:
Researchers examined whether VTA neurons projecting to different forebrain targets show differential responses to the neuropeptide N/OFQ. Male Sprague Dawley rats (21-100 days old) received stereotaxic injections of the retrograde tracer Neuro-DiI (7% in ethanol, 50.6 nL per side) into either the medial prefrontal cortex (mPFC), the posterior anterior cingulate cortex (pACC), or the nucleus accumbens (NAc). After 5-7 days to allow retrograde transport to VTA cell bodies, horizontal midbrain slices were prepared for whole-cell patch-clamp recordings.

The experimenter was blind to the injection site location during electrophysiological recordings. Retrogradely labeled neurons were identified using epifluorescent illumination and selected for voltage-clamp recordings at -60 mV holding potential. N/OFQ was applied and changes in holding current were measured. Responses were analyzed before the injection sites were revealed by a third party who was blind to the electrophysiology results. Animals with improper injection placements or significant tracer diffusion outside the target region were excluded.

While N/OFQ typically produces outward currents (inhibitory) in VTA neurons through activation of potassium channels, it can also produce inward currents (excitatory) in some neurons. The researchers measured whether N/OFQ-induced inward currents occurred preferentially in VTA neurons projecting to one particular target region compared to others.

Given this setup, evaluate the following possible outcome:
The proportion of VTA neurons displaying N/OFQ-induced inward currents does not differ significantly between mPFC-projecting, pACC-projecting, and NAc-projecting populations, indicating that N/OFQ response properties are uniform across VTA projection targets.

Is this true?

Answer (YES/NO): NO